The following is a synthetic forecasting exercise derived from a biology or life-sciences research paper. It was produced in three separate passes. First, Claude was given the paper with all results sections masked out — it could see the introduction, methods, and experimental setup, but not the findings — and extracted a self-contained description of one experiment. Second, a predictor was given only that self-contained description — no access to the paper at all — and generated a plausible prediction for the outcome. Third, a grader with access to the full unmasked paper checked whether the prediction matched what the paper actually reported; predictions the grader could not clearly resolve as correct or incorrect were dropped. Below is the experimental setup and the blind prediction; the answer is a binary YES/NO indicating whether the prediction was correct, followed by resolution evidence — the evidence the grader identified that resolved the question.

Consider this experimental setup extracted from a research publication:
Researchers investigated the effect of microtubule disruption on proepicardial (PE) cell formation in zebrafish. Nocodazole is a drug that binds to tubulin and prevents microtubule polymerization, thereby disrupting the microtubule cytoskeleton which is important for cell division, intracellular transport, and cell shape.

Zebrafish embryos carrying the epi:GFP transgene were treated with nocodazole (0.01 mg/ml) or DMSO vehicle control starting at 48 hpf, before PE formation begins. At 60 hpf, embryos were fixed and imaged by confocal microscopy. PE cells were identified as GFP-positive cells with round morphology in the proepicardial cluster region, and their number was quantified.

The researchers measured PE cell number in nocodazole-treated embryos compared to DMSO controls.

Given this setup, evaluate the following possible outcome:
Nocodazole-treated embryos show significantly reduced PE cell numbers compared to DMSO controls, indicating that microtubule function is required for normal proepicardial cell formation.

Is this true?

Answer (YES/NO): YES